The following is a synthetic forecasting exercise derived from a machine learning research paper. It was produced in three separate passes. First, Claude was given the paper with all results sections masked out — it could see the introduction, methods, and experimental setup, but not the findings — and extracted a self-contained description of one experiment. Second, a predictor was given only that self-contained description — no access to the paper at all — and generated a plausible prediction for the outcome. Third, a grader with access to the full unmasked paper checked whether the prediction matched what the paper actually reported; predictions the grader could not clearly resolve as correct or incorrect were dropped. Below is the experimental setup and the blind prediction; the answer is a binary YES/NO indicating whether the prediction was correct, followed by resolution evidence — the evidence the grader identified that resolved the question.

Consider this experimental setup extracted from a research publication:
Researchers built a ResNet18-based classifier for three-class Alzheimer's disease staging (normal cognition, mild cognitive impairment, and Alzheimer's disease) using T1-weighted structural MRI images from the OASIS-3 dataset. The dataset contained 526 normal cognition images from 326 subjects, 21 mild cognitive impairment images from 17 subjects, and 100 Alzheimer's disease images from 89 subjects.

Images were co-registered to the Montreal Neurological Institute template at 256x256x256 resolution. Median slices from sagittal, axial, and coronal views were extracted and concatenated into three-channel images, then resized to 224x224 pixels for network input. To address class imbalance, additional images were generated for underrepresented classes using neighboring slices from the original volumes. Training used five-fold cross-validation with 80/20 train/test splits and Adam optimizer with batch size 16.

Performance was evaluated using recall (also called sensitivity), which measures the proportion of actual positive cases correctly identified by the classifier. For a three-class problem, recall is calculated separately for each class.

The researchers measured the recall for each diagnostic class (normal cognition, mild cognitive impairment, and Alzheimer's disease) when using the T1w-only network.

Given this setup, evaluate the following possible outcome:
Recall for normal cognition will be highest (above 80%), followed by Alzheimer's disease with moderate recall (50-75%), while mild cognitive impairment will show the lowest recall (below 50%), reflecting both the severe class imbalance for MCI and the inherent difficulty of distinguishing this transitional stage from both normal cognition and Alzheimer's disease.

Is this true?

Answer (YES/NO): NO